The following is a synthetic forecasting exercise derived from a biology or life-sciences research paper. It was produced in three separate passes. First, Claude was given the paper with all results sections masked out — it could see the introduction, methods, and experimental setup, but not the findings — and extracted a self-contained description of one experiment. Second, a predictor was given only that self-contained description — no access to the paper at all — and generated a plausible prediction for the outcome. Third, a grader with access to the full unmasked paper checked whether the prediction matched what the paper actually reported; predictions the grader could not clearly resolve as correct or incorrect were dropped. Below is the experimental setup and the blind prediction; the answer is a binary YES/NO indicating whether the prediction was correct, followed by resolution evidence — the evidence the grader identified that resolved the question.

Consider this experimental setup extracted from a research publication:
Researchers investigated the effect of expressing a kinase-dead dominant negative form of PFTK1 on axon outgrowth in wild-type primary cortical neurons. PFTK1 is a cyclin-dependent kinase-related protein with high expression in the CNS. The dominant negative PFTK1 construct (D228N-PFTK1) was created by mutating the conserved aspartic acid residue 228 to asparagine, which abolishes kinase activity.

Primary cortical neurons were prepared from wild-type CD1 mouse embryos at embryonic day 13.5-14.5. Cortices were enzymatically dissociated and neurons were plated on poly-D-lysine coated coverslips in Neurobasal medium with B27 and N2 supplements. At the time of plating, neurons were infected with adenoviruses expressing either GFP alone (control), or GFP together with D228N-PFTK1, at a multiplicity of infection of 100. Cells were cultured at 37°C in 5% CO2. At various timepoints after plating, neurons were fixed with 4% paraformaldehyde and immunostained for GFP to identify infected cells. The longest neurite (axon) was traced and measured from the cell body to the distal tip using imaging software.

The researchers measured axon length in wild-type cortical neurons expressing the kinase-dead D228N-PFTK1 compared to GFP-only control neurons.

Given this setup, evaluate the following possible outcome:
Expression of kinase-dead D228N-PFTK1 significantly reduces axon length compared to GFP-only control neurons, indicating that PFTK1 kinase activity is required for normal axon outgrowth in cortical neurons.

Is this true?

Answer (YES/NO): NO